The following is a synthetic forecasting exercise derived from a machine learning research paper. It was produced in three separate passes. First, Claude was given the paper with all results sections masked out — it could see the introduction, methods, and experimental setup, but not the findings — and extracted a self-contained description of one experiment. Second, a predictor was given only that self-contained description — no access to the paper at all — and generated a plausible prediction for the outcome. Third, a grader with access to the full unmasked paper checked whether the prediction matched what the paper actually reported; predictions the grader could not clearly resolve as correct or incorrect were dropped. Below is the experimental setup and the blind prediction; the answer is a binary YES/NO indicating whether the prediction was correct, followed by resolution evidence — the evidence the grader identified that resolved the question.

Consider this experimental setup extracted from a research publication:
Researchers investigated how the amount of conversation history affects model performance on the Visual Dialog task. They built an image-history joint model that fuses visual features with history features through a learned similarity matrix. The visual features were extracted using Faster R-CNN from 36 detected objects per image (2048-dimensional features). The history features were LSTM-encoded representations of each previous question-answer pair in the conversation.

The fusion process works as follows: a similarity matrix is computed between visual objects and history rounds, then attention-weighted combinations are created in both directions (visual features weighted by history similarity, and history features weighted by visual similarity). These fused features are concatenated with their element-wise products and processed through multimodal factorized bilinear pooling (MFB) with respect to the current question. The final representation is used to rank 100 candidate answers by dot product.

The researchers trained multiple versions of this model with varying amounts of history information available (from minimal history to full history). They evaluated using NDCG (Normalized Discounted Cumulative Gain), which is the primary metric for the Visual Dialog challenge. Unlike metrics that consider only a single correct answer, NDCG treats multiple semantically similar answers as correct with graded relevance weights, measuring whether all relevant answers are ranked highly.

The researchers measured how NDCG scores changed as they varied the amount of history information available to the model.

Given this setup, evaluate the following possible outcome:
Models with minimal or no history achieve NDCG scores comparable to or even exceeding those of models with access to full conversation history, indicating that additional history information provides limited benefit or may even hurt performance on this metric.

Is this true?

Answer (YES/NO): YES